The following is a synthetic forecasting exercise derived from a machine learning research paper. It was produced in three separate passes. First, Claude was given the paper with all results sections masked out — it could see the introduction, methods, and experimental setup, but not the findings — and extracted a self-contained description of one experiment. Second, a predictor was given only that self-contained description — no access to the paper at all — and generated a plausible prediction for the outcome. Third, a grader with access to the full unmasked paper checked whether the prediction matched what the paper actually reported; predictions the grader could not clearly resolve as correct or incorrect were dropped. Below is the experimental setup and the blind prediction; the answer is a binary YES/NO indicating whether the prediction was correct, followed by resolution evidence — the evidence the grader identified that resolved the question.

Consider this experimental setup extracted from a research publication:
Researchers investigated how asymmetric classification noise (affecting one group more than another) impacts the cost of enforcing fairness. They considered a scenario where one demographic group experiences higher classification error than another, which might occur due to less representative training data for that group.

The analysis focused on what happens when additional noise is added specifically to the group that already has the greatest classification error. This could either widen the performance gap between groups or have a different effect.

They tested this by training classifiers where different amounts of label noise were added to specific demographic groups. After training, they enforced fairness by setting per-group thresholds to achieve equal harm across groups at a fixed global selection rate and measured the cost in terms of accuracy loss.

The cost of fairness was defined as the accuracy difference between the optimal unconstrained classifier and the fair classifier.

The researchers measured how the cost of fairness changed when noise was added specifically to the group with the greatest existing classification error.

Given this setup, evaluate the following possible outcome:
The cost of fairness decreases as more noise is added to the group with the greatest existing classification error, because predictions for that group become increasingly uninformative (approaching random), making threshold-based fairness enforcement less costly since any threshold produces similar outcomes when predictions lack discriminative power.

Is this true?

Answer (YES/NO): NO